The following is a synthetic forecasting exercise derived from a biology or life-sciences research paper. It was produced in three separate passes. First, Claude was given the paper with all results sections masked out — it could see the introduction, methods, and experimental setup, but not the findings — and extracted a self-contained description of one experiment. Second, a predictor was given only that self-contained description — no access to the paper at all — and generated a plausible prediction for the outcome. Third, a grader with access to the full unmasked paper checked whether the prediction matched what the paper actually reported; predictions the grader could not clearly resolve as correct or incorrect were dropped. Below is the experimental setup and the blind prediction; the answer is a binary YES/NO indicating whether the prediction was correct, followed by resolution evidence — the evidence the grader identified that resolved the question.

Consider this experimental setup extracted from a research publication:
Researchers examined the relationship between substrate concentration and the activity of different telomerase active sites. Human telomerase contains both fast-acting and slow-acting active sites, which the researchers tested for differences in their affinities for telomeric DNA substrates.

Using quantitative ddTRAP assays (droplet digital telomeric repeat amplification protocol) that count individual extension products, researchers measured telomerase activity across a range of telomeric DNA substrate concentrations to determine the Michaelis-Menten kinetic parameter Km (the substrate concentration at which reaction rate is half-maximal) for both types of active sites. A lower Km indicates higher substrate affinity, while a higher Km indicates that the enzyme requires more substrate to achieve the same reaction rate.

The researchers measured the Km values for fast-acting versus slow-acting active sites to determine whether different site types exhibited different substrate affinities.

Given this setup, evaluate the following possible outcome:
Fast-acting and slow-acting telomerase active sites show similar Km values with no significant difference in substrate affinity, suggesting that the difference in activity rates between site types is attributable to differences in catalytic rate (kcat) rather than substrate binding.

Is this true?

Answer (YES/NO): NO